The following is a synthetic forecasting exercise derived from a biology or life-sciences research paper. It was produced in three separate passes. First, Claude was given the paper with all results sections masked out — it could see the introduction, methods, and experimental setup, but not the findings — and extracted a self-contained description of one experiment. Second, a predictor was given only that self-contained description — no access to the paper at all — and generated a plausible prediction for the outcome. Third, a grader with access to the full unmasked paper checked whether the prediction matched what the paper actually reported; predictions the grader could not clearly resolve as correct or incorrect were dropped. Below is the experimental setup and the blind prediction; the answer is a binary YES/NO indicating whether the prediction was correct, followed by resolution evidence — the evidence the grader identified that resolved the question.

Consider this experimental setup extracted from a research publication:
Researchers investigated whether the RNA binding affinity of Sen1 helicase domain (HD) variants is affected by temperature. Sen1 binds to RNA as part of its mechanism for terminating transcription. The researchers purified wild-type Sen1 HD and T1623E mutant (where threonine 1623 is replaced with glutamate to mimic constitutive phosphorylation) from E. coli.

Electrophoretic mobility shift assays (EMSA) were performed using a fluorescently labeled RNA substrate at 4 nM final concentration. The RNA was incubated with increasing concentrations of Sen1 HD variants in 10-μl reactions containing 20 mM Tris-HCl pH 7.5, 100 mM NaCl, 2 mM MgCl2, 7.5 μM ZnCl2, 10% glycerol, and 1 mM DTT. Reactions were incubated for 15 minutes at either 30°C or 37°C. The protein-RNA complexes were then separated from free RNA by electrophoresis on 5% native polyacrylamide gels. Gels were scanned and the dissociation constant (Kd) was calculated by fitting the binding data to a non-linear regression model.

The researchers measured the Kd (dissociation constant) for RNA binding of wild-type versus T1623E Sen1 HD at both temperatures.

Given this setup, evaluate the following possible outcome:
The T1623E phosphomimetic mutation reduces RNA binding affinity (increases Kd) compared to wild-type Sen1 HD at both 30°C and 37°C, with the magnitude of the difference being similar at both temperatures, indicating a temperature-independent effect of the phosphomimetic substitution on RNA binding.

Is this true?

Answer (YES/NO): NO